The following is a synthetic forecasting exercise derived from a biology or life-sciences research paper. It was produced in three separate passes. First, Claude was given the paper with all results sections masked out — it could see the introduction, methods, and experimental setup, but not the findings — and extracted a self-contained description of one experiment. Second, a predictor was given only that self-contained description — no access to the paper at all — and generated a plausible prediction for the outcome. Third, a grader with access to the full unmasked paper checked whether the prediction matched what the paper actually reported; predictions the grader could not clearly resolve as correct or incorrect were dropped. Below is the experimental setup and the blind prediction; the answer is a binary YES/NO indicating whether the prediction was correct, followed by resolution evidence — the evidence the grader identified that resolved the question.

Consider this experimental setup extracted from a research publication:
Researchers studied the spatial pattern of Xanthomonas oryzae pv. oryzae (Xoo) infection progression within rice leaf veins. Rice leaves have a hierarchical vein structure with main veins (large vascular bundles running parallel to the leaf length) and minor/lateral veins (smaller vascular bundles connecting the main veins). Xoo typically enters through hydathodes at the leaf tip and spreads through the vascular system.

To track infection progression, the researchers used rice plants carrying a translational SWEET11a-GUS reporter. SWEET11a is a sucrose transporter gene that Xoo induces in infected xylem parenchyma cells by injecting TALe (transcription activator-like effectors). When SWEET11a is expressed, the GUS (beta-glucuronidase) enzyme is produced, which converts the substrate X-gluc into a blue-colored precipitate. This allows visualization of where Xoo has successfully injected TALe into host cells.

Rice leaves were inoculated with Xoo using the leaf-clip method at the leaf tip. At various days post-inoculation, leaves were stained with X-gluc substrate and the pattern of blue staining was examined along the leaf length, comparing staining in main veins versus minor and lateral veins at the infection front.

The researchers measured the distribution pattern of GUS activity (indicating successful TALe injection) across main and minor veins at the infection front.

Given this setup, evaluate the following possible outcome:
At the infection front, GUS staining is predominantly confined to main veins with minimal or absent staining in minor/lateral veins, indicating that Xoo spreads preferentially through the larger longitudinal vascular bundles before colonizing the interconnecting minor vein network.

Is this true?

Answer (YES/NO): YES